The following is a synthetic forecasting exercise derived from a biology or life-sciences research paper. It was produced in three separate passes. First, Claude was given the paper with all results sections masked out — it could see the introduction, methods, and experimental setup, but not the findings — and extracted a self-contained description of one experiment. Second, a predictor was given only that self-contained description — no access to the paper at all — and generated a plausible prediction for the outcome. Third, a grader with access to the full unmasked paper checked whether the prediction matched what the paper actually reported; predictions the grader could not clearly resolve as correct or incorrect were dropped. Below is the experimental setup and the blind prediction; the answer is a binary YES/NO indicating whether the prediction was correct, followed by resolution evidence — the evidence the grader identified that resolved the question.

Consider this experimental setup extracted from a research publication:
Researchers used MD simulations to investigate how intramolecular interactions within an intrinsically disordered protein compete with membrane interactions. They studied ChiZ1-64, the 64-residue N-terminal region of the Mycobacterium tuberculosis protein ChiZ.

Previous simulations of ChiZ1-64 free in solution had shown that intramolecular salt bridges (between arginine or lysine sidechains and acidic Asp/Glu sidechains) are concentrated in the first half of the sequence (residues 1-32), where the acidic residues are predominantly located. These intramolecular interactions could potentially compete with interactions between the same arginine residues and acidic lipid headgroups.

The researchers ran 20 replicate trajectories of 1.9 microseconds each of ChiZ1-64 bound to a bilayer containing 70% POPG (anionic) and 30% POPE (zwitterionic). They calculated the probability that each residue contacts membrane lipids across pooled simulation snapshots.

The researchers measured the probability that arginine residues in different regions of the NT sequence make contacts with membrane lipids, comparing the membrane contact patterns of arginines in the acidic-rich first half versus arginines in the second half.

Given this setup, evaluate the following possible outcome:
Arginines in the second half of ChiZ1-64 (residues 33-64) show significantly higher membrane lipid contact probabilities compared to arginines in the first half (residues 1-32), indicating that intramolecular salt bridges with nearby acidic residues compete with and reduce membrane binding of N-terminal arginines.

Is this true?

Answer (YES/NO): YES